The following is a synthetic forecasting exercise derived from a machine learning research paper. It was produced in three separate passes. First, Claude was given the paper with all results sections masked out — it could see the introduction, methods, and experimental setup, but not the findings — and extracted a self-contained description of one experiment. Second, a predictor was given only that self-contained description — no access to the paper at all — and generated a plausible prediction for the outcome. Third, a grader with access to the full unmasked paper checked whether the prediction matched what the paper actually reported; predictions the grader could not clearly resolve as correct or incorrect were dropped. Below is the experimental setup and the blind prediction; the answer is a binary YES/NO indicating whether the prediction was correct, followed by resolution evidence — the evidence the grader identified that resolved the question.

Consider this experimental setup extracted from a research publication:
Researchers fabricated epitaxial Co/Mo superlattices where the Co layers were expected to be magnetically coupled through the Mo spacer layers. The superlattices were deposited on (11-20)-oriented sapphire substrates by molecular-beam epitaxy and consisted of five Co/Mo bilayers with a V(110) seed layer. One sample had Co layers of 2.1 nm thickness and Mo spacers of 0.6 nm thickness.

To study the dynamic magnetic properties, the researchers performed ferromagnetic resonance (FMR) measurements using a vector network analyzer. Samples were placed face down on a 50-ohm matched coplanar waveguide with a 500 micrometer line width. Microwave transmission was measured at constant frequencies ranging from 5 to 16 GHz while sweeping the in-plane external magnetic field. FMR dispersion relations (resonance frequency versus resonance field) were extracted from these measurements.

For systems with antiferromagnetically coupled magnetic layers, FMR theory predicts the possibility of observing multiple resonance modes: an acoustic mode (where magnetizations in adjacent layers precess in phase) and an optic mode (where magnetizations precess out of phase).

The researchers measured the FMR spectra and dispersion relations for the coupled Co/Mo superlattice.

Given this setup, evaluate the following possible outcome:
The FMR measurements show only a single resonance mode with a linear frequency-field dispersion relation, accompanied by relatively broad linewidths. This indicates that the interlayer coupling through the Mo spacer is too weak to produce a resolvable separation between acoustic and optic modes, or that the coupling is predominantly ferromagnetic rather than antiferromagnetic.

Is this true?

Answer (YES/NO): NO